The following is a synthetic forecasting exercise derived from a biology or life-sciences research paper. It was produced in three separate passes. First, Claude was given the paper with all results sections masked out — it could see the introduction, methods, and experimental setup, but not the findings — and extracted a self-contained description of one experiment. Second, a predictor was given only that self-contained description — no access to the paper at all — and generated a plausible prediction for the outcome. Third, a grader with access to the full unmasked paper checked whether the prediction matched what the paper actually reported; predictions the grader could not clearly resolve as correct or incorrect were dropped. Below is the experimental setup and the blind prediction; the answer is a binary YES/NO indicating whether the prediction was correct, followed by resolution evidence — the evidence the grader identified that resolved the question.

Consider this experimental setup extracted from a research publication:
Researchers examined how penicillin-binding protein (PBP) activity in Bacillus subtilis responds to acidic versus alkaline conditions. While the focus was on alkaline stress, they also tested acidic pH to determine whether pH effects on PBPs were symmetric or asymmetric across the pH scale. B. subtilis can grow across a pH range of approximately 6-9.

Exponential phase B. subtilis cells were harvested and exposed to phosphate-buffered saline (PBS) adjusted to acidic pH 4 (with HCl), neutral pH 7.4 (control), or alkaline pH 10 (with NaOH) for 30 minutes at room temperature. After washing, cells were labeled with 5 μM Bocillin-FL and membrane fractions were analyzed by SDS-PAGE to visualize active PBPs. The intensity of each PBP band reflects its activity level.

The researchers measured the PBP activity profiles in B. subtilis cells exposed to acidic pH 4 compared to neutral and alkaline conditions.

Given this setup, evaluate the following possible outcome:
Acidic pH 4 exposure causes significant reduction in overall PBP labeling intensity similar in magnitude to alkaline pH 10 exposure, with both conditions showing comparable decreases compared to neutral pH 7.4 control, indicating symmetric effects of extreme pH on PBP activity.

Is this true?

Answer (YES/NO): NO